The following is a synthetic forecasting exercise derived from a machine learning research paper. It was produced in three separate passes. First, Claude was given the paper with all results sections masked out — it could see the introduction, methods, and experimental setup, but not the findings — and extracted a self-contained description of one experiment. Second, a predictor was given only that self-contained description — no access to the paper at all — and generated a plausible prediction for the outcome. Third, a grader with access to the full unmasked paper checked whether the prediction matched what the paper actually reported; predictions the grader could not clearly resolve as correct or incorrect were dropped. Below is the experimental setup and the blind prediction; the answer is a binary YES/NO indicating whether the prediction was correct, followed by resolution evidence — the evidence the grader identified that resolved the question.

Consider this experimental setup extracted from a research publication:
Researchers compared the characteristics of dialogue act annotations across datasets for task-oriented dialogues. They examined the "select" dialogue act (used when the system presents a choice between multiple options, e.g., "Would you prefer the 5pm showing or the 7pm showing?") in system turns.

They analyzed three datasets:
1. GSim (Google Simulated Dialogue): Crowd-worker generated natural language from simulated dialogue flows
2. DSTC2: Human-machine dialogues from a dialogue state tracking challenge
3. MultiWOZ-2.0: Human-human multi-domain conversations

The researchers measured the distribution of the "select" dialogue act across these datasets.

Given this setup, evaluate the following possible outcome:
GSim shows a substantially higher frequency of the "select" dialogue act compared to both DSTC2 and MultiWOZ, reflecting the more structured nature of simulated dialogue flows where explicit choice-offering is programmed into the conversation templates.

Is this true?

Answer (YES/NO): YES